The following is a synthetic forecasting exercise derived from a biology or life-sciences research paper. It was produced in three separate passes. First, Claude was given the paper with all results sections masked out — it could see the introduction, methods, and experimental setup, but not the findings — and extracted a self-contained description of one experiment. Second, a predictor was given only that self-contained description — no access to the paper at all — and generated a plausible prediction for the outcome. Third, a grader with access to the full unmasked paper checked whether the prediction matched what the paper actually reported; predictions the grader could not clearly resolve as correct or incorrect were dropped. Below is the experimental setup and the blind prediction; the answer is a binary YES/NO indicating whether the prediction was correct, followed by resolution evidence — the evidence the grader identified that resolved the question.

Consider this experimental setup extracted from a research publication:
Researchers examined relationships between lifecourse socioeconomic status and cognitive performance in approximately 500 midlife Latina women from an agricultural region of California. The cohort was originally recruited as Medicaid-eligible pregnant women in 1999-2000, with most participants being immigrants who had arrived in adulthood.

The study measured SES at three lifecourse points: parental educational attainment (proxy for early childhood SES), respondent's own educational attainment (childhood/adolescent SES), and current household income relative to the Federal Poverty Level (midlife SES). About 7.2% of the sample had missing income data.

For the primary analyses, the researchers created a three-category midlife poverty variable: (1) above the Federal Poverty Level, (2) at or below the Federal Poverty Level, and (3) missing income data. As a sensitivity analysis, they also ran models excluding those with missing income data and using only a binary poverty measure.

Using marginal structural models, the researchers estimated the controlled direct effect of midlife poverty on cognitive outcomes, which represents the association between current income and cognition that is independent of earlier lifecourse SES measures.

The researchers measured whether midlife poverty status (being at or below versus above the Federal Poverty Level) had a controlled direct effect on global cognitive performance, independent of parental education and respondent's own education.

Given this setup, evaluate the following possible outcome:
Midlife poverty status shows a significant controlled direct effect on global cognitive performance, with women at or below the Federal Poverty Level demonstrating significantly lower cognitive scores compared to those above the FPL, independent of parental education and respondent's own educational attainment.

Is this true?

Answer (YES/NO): NO